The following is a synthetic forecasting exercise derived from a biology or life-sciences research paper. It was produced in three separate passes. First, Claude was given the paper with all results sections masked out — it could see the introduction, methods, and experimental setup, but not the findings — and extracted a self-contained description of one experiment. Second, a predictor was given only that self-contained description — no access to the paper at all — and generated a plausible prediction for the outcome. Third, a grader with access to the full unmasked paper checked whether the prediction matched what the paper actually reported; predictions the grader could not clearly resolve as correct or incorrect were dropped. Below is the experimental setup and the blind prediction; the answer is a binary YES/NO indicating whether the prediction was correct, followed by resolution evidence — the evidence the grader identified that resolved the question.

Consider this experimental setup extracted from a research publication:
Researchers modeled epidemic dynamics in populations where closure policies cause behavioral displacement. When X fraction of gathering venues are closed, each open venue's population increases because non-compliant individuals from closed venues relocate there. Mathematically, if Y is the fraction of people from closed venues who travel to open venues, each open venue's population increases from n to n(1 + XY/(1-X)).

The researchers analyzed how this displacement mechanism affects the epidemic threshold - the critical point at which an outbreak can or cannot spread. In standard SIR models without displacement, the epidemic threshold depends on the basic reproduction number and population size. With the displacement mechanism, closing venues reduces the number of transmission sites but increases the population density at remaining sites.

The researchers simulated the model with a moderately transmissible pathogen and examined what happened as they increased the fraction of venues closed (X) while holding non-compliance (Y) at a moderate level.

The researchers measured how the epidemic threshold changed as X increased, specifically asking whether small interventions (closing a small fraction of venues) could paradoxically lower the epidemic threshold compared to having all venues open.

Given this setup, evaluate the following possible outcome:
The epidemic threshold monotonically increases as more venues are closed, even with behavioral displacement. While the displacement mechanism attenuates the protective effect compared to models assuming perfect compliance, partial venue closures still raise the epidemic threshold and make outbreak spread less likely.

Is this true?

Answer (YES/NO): NO